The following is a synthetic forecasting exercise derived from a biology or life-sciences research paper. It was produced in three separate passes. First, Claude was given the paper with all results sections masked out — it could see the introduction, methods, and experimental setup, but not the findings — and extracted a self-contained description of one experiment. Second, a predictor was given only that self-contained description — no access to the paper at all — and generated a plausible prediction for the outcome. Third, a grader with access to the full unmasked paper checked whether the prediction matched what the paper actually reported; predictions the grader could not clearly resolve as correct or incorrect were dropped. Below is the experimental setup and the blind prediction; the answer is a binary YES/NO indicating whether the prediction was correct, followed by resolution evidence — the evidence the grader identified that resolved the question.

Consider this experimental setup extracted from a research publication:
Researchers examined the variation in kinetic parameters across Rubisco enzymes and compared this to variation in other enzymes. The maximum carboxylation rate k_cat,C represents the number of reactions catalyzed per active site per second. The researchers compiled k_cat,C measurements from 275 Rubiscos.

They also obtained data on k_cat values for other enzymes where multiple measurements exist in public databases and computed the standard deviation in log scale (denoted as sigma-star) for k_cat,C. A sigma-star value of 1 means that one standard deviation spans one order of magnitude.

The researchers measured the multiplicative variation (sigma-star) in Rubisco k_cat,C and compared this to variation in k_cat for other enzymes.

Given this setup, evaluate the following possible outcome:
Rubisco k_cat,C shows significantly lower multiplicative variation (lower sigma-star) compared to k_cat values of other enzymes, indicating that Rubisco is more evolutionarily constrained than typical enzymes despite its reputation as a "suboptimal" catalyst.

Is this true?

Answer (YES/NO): YES